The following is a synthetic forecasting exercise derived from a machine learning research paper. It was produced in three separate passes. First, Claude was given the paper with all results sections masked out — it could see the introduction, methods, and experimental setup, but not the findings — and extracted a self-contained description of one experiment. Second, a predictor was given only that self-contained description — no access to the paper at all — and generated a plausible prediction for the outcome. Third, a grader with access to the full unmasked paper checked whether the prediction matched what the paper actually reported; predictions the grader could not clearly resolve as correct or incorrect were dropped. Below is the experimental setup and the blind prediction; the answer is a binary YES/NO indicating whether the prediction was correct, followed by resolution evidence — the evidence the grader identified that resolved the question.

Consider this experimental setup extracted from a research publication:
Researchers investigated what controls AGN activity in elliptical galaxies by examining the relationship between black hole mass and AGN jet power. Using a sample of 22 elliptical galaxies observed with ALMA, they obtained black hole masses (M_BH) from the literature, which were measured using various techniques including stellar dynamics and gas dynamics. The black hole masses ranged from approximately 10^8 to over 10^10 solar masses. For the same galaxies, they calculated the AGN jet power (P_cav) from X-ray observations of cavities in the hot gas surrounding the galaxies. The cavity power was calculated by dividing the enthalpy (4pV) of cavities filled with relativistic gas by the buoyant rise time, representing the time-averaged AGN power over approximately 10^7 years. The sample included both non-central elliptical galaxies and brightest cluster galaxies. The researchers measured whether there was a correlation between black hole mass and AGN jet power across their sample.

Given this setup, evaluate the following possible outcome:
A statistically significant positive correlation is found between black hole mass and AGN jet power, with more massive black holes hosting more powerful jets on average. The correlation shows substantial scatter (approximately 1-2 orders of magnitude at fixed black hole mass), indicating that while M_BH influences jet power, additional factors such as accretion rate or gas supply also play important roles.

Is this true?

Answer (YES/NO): NO